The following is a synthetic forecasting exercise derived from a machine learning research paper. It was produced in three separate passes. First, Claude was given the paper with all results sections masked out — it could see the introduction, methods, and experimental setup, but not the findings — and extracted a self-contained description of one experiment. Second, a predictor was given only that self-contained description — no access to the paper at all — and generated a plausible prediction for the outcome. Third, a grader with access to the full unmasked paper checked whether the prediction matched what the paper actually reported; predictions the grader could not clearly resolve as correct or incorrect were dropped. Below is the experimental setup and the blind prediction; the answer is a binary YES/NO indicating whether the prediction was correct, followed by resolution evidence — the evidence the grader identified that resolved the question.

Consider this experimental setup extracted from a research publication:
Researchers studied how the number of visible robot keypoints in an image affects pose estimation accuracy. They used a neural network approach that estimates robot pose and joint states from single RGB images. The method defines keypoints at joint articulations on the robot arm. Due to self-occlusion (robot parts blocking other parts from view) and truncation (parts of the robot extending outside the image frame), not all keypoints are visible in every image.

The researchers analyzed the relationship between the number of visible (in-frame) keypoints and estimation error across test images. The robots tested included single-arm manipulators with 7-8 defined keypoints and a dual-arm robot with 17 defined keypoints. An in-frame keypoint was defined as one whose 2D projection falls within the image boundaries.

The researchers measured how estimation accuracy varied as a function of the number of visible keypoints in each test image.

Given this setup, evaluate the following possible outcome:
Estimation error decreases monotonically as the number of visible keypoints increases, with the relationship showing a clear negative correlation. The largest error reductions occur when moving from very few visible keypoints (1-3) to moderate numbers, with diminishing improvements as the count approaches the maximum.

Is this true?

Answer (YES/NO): NO